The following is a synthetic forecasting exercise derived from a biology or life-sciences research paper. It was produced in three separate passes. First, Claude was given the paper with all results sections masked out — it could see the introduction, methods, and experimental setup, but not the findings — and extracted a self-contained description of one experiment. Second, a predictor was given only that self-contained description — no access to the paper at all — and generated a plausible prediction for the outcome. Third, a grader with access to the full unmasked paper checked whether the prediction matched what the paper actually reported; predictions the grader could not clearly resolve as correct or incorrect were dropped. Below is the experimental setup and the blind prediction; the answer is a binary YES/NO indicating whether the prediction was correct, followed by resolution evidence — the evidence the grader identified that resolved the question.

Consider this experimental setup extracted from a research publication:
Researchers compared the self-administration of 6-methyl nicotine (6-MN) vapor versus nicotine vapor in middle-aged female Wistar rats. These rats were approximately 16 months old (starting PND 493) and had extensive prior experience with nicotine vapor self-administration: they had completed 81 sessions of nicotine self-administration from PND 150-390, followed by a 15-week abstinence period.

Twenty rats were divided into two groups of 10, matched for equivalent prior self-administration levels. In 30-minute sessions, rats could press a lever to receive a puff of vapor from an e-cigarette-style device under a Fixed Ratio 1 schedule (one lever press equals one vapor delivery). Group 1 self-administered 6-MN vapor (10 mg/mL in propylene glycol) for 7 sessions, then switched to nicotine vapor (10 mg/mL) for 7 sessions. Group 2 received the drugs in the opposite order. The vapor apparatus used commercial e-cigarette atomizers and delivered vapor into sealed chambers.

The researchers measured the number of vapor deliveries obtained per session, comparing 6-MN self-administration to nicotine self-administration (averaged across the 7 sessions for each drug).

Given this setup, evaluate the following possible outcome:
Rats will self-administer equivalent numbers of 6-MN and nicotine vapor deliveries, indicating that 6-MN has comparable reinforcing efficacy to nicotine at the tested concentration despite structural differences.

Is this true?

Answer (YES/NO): YES